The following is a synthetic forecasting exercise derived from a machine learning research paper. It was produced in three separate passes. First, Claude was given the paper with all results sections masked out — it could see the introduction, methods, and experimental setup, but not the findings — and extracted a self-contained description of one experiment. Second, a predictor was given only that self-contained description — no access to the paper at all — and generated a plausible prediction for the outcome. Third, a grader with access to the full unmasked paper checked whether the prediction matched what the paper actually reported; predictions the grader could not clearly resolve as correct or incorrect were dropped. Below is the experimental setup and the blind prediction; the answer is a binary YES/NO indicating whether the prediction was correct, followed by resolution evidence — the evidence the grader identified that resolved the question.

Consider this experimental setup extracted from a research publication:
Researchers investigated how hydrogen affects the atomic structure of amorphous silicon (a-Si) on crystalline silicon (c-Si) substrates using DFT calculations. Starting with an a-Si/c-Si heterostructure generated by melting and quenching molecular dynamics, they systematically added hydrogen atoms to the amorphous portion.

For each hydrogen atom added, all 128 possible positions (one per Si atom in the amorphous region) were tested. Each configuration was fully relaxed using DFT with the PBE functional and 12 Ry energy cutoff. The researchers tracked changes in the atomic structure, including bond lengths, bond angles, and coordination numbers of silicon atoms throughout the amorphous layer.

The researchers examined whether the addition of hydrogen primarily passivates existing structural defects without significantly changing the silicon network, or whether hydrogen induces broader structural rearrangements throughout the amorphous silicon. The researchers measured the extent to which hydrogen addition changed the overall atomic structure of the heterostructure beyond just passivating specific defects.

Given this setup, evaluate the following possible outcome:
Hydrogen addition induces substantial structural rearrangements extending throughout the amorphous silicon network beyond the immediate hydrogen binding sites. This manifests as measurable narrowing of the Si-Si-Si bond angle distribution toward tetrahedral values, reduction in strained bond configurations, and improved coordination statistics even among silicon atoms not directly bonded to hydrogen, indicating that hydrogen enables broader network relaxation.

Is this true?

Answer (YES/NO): YES